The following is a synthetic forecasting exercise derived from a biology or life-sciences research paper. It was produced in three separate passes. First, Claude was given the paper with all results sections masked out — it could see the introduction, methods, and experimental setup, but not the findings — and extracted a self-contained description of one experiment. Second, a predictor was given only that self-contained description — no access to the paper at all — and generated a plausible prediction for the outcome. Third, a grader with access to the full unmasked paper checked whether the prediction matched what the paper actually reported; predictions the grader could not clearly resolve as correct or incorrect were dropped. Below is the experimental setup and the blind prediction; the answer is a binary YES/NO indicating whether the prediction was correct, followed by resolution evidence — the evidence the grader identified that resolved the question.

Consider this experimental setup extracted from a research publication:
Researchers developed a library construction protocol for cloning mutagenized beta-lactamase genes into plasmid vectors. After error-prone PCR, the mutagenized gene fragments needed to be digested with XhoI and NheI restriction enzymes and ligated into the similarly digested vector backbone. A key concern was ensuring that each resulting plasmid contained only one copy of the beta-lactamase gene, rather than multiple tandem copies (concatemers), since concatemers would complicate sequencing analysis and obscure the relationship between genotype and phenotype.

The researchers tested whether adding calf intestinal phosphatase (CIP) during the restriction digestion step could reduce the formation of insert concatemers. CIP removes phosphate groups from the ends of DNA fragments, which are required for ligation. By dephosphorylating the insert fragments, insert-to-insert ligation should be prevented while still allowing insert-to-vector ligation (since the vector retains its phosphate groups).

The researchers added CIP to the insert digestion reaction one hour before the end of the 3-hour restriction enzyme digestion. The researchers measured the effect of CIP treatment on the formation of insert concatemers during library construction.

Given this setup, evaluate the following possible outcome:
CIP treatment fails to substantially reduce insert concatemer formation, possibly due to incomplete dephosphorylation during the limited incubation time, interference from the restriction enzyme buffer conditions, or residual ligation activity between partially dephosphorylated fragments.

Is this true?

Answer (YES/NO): NO